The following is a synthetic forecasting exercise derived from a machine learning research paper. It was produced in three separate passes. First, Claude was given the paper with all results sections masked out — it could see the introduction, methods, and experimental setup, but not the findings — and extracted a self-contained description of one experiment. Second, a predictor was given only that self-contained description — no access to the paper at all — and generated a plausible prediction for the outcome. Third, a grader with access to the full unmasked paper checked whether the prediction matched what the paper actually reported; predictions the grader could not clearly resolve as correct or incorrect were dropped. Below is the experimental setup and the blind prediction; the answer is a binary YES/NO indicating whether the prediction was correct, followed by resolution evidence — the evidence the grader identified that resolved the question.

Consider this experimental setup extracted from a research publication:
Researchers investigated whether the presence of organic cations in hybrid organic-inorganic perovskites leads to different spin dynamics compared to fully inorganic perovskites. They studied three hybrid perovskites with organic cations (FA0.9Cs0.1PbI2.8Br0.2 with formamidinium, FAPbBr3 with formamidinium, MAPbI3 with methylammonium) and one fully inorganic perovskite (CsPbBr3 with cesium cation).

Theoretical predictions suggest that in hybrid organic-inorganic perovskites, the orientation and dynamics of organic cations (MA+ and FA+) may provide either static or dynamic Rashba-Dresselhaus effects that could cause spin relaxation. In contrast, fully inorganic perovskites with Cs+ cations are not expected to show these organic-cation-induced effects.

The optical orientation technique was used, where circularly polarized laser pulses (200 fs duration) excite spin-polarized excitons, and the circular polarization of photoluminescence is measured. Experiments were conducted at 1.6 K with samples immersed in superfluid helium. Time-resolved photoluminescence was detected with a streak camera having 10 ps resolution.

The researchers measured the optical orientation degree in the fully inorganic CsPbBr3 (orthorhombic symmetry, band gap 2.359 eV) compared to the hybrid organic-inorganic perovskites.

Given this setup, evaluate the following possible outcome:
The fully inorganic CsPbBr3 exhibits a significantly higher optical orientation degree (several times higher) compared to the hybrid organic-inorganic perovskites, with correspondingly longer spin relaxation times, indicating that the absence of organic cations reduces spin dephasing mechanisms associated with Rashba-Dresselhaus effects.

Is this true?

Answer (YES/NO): NO